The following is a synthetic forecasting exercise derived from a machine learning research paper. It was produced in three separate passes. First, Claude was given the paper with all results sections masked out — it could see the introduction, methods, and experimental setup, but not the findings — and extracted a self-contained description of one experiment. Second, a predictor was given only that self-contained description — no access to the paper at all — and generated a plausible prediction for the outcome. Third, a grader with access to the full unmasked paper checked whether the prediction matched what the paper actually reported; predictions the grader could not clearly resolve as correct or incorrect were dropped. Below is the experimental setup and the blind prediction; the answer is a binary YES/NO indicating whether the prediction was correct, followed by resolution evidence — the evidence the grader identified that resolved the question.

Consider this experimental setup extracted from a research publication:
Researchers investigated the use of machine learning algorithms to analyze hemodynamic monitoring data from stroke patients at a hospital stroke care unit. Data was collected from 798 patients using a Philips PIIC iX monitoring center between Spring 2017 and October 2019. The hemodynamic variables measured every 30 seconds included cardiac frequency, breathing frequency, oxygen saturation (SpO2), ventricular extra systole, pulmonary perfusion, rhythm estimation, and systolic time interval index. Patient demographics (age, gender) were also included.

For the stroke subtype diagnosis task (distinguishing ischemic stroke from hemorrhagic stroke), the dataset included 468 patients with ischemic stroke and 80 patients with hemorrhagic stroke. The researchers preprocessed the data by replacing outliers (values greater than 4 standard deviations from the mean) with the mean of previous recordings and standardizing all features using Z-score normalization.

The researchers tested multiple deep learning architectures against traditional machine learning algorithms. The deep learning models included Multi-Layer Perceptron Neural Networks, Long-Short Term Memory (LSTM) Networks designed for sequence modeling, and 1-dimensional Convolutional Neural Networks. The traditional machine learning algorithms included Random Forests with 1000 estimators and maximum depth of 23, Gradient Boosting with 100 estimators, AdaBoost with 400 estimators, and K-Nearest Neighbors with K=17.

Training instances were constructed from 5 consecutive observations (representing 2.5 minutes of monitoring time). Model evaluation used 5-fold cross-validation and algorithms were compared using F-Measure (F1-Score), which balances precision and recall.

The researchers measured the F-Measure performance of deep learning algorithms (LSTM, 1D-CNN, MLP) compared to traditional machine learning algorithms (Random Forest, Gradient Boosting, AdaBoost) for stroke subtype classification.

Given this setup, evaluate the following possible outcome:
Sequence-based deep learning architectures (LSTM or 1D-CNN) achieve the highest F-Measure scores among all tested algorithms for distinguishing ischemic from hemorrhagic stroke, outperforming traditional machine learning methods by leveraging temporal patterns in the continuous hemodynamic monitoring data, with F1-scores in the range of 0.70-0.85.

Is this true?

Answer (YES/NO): NO